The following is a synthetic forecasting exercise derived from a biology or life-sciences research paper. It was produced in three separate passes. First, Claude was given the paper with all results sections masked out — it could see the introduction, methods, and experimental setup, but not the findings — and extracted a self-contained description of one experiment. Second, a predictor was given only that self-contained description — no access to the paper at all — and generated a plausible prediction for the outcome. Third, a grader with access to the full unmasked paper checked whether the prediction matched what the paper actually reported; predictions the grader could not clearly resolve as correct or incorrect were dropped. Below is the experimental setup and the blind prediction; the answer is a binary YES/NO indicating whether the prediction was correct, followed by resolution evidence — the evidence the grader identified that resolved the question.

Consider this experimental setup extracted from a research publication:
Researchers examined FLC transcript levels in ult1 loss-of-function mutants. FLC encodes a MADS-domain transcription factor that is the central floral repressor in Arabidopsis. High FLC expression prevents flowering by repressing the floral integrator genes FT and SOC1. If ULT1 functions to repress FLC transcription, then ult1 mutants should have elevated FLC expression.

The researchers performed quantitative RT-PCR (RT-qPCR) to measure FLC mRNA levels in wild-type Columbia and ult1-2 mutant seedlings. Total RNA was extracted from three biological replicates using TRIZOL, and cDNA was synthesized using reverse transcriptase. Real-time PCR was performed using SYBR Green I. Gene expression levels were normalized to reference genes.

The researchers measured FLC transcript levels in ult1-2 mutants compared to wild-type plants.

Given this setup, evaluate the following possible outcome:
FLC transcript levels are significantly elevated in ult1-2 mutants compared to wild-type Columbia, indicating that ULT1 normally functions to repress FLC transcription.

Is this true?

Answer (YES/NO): YES